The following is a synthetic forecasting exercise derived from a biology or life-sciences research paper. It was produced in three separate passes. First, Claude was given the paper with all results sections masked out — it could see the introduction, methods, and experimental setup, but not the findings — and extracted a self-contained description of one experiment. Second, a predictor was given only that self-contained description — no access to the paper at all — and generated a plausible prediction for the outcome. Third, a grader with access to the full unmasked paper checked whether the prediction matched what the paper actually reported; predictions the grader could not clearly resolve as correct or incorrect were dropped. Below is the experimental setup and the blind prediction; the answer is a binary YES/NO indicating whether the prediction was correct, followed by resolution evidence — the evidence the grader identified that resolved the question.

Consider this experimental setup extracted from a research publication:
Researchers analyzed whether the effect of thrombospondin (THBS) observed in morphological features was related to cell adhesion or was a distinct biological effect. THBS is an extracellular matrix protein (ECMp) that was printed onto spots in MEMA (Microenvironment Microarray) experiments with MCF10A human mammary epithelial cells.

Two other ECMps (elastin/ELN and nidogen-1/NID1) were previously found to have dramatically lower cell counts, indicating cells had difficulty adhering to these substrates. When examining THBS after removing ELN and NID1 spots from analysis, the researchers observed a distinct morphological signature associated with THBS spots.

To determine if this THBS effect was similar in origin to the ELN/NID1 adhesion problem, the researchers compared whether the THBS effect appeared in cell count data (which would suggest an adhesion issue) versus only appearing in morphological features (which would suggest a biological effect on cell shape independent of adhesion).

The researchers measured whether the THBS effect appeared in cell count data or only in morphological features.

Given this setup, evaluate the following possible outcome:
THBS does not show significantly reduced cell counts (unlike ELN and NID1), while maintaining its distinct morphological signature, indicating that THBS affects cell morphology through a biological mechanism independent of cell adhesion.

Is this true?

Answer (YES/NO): YES